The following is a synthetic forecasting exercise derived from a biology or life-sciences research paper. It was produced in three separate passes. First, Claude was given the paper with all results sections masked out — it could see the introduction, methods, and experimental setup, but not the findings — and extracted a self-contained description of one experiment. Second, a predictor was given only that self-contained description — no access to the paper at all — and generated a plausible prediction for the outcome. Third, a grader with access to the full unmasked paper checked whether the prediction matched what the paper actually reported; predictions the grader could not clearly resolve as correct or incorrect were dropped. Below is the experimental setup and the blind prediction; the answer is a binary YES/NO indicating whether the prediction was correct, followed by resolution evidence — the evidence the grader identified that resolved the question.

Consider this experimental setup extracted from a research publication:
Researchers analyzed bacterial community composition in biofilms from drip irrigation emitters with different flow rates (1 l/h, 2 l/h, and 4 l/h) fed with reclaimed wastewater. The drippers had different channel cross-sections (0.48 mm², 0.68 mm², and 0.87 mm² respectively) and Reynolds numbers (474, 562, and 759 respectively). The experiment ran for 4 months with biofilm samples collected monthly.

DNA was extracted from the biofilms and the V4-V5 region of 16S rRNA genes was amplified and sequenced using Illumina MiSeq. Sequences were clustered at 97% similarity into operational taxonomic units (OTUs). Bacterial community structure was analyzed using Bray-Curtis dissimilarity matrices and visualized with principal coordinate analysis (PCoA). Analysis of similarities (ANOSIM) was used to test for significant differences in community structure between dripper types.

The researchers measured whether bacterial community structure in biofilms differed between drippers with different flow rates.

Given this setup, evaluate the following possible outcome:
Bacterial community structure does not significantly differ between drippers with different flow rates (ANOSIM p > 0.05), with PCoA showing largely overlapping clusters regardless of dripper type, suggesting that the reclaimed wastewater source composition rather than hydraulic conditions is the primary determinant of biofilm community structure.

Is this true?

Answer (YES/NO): NO